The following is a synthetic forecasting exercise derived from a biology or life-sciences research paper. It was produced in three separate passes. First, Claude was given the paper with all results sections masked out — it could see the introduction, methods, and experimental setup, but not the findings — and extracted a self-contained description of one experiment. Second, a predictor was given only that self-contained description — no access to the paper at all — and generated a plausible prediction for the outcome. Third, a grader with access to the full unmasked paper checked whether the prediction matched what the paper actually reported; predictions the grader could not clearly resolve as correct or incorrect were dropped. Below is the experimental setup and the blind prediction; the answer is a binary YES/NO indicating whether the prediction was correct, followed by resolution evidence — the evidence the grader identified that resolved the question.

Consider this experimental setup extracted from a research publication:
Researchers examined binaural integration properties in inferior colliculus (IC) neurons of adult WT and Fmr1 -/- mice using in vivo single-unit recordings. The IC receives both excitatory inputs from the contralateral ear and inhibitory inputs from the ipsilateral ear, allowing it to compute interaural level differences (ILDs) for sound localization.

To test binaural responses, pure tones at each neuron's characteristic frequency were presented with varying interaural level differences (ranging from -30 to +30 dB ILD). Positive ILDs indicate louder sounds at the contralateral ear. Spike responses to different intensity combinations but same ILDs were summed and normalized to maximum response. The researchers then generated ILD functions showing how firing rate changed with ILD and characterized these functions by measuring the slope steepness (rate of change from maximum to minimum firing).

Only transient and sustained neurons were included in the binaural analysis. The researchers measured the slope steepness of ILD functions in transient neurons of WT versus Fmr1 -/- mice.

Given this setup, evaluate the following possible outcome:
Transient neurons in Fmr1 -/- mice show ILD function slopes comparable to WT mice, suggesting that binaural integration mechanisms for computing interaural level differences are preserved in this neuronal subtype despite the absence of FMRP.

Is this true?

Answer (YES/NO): NO